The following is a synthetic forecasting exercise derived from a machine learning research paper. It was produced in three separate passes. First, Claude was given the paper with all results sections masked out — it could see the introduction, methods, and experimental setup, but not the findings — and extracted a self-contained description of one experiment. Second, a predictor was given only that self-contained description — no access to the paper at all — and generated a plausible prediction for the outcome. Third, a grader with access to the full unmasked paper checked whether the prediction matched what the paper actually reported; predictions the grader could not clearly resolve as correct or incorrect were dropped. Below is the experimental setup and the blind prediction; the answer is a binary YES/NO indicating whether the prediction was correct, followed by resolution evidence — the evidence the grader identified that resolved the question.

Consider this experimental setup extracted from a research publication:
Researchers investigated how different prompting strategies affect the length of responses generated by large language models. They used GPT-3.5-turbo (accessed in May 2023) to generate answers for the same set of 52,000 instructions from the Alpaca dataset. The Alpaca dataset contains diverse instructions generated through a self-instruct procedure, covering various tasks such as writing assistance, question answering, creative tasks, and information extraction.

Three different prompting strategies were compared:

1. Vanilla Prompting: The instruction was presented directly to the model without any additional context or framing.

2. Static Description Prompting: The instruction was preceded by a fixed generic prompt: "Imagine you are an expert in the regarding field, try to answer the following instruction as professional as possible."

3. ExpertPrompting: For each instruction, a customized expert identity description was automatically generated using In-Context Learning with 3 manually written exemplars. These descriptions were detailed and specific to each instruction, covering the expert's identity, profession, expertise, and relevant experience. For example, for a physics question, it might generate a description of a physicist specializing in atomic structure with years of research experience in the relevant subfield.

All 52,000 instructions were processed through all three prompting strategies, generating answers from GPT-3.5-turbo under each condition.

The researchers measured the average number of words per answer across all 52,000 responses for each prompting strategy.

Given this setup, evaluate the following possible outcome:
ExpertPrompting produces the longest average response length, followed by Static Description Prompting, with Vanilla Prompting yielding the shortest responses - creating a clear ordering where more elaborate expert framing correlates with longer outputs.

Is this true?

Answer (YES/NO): NO